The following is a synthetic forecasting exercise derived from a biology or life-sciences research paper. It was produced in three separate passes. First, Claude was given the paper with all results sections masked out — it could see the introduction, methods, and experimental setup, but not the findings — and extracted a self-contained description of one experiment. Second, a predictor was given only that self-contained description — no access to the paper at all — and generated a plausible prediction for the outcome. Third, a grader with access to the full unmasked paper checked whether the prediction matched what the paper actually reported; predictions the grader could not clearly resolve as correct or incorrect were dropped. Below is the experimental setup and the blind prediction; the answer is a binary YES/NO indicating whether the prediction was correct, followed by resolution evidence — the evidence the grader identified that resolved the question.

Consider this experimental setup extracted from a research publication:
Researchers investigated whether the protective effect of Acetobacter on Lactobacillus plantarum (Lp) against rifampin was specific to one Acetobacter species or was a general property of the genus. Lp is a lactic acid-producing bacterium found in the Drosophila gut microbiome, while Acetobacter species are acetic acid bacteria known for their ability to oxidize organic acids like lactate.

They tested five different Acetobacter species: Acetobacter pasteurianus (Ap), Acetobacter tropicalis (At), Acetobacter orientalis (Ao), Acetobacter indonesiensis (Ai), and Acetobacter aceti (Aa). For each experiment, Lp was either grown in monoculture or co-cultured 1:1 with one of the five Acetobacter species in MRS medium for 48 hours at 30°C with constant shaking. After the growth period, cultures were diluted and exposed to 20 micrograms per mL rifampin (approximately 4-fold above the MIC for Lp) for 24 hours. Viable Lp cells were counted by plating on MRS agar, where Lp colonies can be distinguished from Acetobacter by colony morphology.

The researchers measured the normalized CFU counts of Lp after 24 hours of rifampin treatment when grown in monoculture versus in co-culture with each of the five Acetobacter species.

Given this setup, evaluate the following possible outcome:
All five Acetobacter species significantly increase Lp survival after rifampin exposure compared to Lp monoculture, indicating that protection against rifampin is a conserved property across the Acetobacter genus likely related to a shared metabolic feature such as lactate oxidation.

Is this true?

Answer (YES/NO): YES